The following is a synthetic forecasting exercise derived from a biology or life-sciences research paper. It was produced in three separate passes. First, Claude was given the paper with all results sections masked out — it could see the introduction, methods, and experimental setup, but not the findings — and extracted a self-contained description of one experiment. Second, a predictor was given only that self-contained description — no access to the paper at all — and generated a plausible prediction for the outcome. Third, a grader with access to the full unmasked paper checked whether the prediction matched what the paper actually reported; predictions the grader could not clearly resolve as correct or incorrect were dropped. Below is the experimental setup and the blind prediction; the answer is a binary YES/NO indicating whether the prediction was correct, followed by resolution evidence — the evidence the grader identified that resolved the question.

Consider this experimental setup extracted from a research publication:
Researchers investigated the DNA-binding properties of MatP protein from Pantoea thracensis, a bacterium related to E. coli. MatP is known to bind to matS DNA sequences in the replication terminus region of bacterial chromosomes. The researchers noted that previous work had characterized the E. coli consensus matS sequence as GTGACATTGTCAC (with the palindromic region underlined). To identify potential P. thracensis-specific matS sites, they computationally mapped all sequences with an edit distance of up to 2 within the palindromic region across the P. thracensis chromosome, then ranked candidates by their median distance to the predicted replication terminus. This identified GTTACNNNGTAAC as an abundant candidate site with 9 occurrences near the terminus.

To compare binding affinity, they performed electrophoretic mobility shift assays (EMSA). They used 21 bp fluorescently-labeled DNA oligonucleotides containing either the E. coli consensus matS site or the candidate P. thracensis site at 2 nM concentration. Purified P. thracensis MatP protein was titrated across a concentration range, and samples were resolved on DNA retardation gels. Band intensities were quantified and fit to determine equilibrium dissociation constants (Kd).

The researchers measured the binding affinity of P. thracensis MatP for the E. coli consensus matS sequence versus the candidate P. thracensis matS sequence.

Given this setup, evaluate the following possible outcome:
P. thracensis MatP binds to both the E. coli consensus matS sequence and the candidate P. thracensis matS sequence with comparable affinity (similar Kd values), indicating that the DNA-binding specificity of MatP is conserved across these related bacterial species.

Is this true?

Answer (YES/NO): NO